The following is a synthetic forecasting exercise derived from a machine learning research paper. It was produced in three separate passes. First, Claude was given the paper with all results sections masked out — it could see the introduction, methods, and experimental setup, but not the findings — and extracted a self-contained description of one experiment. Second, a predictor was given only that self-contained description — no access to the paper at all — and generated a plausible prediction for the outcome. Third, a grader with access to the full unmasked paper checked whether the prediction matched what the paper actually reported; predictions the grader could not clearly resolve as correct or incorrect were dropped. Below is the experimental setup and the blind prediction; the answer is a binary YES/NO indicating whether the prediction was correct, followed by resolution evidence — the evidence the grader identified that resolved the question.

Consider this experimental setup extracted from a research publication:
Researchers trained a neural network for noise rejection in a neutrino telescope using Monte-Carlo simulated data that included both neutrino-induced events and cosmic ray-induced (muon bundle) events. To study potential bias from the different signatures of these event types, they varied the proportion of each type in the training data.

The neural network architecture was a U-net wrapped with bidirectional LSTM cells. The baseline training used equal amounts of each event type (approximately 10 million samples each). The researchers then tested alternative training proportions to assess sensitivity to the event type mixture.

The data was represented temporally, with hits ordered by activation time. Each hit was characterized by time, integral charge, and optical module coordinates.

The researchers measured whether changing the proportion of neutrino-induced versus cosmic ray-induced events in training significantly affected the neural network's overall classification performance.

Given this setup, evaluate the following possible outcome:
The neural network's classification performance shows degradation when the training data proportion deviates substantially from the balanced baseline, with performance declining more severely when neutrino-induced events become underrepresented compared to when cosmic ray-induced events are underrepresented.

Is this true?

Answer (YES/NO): NO